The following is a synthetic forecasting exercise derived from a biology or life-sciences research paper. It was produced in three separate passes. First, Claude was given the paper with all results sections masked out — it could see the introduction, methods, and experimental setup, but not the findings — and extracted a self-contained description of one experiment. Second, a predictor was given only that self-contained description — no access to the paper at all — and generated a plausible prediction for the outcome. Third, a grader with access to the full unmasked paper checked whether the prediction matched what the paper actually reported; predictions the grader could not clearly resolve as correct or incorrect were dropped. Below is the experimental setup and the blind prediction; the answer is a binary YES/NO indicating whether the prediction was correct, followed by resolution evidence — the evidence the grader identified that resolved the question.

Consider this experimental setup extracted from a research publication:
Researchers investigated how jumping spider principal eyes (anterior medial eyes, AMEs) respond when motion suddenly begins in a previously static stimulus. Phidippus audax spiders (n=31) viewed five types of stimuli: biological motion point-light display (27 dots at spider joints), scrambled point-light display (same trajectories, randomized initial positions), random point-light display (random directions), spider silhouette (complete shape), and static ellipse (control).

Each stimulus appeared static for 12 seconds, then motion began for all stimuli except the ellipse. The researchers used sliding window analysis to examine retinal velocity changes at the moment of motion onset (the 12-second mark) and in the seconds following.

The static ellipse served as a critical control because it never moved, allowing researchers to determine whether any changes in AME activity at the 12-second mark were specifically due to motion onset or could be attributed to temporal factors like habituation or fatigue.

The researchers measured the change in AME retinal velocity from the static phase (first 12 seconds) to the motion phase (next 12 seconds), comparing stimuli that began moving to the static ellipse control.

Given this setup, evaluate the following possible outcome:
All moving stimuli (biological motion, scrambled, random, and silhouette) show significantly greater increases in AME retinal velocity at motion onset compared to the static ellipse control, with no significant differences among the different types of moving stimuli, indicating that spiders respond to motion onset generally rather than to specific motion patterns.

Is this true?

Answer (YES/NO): NO